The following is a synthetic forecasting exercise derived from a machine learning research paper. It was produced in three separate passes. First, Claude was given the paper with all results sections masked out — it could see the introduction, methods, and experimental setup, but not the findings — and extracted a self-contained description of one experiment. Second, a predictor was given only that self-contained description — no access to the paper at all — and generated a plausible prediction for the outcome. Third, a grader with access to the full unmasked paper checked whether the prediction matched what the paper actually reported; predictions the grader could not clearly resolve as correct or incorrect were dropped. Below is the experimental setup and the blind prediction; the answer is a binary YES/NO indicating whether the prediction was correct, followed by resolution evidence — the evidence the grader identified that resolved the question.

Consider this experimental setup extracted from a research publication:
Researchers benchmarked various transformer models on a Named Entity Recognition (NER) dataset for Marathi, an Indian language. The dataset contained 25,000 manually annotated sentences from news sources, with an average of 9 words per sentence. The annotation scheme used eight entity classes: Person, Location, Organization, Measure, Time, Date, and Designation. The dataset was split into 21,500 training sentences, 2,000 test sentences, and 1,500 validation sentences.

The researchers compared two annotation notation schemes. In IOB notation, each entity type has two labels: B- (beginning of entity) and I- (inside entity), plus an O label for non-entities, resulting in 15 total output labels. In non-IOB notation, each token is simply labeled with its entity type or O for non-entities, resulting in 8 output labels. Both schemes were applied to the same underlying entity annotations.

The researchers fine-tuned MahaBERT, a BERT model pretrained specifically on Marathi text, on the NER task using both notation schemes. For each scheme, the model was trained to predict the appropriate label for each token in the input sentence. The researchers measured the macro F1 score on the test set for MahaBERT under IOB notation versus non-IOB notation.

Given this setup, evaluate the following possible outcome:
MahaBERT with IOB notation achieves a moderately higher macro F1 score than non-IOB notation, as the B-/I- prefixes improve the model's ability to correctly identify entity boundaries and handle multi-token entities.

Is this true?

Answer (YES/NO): NO